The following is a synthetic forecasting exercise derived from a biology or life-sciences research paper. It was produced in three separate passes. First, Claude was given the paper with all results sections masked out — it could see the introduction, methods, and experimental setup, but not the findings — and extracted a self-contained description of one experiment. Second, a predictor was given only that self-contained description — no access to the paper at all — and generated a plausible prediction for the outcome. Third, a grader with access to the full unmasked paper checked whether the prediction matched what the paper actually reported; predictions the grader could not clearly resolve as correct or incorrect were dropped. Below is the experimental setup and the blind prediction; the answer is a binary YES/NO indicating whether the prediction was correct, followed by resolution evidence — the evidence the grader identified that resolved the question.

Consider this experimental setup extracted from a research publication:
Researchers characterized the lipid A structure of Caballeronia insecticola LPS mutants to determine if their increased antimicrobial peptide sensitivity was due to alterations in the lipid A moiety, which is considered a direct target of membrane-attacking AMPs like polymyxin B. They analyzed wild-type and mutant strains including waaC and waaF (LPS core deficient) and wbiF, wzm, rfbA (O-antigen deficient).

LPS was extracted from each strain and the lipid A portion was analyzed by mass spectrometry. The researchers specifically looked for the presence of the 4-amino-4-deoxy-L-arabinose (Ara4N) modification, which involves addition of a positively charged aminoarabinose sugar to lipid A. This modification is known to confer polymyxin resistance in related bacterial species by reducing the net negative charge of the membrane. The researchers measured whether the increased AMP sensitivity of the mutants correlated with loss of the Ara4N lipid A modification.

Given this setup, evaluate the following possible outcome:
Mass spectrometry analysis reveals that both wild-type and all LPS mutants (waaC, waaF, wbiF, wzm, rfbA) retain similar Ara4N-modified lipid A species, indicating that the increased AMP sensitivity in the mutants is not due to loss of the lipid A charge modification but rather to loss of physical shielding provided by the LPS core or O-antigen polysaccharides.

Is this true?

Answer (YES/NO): YES